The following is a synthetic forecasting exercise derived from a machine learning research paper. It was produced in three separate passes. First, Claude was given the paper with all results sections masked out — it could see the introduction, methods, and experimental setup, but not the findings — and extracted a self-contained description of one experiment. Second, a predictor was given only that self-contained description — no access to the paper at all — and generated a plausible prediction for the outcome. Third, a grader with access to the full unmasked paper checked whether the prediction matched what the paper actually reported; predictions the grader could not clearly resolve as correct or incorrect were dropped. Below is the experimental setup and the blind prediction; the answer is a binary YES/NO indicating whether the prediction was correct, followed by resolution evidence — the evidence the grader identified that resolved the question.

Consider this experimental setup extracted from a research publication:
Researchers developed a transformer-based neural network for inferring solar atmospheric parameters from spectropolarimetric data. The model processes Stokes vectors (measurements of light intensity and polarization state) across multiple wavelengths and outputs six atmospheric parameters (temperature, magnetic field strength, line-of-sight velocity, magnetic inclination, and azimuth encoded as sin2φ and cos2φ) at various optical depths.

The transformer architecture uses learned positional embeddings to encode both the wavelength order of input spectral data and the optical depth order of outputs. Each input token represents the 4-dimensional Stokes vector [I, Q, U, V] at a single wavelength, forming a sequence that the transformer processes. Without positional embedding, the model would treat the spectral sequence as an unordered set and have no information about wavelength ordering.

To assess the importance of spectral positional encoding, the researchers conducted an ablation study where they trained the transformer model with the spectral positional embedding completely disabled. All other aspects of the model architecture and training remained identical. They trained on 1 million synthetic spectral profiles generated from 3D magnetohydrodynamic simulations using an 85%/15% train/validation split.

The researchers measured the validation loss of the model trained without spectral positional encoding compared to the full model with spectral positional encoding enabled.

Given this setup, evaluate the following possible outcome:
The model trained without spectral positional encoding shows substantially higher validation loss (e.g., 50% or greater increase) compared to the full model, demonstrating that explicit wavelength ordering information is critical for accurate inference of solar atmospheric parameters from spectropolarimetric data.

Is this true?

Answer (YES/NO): YES